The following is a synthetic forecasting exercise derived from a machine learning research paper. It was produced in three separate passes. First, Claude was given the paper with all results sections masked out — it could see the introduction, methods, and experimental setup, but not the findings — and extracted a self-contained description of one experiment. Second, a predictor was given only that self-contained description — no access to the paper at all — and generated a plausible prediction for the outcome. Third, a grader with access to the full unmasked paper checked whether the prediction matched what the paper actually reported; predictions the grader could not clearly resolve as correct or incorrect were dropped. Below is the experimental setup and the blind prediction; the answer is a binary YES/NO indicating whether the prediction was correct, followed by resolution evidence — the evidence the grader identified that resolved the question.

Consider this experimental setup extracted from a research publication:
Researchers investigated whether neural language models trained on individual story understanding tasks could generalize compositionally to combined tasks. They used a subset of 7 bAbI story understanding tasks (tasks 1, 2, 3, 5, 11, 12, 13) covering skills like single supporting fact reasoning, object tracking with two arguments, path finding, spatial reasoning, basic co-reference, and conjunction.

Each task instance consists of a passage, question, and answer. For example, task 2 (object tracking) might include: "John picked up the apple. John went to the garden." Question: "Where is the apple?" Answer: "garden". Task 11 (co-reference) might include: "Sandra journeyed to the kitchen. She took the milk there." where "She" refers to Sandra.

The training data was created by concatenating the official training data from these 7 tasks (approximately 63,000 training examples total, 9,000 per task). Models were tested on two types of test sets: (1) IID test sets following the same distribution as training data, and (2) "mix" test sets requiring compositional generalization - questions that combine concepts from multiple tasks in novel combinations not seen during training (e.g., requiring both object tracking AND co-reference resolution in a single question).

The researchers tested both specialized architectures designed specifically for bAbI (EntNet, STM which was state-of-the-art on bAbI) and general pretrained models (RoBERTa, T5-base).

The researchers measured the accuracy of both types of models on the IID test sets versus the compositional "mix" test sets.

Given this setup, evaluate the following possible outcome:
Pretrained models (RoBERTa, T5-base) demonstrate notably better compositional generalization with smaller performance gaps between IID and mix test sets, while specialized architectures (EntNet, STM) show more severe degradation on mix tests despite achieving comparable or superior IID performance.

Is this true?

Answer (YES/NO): YES